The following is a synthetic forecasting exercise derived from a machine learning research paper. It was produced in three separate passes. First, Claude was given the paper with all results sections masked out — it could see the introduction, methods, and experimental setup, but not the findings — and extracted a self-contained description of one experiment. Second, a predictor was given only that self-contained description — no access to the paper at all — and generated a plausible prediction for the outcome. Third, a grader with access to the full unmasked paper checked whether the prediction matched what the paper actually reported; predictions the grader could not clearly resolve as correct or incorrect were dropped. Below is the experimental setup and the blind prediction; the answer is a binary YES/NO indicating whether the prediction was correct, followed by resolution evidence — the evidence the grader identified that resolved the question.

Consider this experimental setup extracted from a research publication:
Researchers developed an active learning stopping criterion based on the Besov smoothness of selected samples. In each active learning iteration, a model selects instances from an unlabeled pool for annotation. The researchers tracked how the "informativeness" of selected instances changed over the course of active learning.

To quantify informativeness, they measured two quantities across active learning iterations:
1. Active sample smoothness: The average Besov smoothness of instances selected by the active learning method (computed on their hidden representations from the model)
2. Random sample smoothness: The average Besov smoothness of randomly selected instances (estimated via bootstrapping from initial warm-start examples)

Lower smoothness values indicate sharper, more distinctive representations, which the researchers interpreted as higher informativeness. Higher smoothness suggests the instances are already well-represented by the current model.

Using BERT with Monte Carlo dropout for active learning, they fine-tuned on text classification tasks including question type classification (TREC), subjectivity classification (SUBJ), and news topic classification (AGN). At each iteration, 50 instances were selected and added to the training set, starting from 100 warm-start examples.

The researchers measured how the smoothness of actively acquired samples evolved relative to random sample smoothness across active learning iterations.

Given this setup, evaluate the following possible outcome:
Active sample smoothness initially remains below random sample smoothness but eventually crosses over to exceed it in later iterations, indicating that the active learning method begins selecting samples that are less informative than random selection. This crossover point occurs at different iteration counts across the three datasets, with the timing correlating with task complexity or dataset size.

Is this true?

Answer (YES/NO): NO